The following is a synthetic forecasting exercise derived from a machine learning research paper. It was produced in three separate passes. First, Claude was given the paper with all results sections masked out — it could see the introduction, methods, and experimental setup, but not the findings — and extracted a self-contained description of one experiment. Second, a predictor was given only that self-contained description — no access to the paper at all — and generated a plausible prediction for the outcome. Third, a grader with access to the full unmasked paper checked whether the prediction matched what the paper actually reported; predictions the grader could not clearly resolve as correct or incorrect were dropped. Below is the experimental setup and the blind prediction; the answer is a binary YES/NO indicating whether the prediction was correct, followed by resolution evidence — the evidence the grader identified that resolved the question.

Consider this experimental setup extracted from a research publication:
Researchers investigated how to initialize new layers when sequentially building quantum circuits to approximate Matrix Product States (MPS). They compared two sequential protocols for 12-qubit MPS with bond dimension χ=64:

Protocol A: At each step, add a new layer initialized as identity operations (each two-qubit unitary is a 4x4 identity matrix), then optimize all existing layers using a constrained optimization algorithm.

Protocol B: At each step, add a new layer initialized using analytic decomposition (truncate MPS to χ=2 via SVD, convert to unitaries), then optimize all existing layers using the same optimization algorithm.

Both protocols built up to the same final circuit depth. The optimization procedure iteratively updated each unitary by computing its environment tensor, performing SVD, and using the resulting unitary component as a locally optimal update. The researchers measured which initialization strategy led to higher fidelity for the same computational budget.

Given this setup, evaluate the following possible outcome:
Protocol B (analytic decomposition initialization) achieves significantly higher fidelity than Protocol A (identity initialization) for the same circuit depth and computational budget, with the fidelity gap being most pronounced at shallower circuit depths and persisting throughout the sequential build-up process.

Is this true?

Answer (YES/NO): NO